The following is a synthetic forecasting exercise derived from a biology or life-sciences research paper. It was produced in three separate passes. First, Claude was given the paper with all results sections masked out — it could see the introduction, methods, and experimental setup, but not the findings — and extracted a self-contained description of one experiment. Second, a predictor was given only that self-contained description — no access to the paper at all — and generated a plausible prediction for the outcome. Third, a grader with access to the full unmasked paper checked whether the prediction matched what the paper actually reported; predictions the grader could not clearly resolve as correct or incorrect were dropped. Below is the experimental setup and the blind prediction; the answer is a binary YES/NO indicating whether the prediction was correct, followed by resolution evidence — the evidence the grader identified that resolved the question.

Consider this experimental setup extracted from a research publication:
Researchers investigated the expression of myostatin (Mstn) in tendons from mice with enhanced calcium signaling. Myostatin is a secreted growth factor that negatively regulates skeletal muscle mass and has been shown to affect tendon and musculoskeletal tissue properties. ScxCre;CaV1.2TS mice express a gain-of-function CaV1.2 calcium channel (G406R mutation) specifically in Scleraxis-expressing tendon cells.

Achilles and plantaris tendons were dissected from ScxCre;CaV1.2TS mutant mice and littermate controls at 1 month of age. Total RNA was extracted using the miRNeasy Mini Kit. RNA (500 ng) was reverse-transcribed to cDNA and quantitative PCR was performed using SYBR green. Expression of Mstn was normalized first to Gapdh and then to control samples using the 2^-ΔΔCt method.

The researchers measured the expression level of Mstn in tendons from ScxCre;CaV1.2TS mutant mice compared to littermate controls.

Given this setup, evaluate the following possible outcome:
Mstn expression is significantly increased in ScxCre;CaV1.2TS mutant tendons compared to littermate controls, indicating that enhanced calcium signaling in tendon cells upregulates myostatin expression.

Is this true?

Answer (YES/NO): YES